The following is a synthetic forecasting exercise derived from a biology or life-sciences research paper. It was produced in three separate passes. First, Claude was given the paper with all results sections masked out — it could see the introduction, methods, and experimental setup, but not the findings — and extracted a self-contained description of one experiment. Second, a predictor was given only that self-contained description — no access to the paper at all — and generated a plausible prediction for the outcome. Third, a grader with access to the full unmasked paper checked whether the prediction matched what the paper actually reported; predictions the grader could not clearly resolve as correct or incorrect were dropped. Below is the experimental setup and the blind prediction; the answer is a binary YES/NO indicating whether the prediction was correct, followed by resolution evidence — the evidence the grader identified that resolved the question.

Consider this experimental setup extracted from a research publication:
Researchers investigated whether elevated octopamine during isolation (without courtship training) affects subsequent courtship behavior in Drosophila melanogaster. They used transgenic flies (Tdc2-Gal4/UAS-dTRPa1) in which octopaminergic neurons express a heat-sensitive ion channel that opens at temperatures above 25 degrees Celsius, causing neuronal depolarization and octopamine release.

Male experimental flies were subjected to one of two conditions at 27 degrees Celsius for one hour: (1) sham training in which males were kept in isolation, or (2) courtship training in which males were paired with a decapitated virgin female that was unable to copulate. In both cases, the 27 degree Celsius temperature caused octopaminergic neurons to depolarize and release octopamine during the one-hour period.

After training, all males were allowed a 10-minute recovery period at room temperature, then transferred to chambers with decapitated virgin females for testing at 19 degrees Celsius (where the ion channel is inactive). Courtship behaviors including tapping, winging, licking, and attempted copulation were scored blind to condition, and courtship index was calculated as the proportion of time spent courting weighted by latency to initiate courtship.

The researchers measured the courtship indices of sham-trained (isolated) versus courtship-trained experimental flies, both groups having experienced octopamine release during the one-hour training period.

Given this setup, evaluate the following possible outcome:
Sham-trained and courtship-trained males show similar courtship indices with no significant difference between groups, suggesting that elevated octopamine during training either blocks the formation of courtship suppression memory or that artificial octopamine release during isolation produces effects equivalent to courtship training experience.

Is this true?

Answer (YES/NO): YES